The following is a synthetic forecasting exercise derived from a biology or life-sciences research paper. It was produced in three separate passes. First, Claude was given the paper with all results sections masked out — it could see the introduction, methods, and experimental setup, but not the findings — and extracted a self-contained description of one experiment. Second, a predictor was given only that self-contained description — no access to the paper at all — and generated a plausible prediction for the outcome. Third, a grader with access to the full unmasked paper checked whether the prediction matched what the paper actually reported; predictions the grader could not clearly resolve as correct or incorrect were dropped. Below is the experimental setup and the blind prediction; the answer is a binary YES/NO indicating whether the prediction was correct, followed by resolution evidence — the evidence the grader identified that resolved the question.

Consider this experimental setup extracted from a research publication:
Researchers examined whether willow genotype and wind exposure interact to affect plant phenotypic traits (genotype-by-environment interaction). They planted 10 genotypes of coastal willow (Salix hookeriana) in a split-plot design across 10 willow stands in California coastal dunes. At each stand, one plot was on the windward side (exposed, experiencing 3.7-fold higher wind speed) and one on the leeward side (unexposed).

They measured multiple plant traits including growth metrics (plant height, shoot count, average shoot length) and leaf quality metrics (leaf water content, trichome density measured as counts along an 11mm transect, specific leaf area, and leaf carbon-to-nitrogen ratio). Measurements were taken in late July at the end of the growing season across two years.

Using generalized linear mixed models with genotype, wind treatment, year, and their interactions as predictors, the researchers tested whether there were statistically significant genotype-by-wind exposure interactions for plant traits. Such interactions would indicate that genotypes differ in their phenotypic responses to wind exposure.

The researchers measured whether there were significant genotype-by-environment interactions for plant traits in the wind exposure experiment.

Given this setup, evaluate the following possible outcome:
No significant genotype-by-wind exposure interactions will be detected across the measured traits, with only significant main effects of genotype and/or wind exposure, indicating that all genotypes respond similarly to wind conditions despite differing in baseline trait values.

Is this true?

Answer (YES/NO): NO